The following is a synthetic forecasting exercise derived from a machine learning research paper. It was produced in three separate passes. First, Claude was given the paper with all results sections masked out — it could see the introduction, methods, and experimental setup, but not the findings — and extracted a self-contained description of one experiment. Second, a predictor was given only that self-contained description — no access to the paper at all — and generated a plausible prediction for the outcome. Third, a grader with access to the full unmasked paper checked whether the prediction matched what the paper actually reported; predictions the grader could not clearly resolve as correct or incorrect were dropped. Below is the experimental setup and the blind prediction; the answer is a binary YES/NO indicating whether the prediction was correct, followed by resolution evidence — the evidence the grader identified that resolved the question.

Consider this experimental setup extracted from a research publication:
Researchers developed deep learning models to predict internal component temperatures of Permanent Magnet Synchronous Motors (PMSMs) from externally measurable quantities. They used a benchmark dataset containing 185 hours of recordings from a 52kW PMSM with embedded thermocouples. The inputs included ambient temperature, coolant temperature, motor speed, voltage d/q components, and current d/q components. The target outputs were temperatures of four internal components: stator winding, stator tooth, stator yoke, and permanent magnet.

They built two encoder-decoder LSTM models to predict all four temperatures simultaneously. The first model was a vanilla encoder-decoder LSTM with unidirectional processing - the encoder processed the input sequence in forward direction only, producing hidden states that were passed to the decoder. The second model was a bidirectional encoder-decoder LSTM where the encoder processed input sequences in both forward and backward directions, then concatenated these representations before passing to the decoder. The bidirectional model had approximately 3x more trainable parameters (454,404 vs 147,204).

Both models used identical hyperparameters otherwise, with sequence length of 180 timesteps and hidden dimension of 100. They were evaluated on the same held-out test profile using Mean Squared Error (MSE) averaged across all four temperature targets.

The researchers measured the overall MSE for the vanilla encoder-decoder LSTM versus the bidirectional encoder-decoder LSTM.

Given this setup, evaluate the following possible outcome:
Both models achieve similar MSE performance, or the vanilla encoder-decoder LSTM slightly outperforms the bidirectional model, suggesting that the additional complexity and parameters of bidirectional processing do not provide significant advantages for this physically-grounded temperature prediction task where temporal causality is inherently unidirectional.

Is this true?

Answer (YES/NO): NO